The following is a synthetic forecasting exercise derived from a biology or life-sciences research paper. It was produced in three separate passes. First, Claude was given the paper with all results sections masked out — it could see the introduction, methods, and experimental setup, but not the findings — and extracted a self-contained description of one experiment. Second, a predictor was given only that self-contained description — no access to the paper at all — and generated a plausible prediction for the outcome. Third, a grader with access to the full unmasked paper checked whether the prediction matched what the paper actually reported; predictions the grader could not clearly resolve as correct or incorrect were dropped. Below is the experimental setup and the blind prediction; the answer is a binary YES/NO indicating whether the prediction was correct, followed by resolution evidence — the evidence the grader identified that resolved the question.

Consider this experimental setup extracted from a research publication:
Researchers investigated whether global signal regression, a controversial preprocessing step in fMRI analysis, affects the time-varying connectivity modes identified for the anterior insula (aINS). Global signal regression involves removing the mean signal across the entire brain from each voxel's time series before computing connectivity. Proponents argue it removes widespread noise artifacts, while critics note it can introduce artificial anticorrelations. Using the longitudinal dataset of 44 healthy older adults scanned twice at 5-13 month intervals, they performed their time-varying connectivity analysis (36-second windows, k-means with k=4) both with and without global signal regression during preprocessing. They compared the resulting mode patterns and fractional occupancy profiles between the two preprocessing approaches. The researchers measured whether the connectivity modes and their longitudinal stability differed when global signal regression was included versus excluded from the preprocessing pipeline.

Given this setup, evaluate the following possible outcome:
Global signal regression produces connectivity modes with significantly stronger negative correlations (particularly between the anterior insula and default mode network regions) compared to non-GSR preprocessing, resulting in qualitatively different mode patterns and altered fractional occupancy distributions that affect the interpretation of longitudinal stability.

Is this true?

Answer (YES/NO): NO